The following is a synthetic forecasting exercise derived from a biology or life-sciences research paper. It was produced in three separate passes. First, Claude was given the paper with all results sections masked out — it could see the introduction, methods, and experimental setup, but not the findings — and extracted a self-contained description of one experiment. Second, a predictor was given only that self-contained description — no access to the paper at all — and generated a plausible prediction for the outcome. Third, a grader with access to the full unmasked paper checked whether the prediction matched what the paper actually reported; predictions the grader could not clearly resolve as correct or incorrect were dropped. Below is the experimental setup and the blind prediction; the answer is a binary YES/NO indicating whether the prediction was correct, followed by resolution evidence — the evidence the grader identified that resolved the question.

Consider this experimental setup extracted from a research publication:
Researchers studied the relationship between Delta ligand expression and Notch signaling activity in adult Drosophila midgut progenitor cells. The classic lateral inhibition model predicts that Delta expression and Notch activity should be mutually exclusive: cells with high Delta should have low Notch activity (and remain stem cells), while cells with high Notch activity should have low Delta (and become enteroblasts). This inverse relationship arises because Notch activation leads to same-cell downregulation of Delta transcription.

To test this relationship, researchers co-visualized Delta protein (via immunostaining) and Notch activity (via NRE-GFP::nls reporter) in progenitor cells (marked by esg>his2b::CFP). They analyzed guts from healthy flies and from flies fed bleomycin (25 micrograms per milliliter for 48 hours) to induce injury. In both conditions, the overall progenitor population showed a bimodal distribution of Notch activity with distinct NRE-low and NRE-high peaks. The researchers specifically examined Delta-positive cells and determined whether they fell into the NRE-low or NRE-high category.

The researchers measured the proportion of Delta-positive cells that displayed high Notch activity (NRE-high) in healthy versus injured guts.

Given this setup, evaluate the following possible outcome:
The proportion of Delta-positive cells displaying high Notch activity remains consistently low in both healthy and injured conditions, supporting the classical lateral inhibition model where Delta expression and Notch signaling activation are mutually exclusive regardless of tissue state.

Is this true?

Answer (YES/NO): NO